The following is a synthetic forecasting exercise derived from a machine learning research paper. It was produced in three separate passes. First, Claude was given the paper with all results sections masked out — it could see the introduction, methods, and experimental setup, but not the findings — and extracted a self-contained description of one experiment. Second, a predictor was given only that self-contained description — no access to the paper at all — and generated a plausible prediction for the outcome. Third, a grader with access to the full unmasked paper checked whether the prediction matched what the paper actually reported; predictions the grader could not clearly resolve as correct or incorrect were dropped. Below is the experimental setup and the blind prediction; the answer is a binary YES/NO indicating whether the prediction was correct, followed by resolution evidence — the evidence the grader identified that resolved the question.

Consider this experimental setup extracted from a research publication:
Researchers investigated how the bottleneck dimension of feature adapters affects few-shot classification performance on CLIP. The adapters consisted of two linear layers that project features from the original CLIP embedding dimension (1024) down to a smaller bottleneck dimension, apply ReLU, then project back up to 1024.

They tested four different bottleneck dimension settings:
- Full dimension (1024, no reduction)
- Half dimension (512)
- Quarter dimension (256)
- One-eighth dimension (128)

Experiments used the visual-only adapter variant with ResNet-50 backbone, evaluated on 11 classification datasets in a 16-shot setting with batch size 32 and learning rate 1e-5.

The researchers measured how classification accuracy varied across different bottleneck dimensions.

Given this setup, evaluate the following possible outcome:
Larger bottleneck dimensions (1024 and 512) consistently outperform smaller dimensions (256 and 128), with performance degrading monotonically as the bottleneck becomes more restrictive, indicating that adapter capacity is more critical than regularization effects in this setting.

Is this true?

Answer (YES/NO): NO